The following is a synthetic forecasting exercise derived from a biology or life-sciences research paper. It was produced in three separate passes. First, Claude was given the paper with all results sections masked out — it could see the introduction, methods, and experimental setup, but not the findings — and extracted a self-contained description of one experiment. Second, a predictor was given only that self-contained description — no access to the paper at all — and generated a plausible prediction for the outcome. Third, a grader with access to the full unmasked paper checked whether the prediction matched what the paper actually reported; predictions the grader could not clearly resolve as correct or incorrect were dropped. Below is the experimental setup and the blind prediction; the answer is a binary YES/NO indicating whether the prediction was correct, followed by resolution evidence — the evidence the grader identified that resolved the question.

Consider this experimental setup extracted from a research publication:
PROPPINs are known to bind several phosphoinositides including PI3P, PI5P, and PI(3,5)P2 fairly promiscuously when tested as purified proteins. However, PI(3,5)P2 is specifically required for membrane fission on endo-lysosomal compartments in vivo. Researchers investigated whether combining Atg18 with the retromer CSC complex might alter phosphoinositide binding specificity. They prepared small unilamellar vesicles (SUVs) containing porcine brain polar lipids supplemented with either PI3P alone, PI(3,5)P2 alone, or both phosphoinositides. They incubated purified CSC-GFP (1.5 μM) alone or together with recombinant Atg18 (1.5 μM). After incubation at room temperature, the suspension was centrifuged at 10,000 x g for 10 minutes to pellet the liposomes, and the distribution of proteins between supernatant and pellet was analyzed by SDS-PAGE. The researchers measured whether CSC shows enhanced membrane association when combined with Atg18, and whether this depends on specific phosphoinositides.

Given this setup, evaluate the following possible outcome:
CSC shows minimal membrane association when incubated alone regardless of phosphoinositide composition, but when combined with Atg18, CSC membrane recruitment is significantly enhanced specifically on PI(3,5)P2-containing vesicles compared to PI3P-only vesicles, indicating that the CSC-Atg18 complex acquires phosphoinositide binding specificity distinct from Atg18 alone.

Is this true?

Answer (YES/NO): YES